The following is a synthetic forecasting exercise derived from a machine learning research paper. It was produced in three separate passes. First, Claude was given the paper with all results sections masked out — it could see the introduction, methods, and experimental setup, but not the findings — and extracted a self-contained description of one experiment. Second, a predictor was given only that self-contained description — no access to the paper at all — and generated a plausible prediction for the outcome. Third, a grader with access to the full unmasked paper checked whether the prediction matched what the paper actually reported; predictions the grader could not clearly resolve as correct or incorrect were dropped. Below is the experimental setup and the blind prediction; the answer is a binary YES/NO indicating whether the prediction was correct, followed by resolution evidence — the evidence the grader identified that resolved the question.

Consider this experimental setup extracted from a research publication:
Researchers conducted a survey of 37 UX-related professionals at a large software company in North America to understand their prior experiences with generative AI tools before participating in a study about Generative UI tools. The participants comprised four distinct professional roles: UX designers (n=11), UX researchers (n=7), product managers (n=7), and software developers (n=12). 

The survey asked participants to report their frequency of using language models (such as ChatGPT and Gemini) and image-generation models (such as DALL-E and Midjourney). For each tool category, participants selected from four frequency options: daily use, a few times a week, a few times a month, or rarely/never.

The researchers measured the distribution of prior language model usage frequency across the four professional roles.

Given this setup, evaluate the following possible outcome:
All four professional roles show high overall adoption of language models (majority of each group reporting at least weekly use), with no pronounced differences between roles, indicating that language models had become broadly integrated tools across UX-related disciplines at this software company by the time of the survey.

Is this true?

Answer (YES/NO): NO